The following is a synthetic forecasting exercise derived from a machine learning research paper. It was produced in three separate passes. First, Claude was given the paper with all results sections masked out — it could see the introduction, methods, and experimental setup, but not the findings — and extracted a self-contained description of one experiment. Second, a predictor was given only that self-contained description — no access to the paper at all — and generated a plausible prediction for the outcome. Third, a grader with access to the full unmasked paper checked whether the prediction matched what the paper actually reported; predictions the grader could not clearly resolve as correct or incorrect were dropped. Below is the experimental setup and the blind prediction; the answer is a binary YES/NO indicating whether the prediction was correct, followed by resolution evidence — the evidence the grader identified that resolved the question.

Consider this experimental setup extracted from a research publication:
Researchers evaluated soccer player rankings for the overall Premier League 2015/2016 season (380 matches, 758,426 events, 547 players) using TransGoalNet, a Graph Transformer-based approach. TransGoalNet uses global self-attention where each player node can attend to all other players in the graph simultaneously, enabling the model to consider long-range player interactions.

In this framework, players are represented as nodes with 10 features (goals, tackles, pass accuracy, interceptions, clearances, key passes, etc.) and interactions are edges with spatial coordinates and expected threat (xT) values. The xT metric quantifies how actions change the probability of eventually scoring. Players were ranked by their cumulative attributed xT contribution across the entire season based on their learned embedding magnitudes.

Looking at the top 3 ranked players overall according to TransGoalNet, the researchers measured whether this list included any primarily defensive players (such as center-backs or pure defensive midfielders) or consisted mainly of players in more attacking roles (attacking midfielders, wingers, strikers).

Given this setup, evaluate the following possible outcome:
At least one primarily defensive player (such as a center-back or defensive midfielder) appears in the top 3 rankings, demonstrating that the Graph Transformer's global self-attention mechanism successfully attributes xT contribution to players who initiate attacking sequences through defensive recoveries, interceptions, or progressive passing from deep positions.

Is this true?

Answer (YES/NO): NO